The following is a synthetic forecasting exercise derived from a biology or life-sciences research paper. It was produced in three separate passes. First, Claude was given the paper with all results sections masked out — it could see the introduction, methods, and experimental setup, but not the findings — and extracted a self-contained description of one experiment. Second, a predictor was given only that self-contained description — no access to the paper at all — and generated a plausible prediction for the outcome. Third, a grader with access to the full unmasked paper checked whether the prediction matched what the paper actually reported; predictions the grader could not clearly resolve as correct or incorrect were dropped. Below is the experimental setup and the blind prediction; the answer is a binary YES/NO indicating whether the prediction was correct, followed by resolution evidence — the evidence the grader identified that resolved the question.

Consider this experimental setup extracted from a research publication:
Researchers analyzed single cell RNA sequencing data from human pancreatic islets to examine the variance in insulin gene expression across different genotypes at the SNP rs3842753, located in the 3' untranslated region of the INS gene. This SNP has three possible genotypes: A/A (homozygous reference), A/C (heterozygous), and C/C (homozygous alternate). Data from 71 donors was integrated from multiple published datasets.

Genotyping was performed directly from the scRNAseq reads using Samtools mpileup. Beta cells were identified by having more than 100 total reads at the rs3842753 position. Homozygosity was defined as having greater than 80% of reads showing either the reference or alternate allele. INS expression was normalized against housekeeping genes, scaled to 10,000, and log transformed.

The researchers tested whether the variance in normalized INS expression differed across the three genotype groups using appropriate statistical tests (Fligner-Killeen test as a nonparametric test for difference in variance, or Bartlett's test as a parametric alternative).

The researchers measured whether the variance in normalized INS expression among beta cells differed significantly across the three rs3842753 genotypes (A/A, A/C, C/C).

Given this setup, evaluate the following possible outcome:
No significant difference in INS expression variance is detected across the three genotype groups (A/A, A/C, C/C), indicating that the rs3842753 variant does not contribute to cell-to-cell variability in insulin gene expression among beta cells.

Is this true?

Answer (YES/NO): NO